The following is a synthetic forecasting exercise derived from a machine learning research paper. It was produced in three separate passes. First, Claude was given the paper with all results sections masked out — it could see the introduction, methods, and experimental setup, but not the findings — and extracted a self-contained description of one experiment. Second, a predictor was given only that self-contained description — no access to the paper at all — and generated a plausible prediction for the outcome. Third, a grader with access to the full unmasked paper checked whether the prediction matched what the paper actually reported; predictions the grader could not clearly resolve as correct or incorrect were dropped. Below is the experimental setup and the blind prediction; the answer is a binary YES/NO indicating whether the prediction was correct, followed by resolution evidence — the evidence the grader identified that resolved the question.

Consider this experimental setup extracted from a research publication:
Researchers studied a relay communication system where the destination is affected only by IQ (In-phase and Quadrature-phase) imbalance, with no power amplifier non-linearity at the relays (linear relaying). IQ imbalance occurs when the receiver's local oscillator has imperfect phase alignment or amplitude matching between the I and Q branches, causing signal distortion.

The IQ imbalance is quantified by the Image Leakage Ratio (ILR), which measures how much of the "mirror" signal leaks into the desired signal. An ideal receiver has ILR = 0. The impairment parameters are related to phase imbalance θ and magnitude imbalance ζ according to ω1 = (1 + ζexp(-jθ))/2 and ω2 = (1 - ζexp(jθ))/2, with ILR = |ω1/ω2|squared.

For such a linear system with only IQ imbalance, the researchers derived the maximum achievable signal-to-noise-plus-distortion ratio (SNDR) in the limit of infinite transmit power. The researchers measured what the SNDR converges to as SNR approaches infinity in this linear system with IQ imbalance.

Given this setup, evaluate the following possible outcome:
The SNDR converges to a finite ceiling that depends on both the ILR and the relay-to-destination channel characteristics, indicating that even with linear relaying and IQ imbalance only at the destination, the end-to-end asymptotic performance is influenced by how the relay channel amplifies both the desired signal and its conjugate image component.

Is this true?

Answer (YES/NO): NO